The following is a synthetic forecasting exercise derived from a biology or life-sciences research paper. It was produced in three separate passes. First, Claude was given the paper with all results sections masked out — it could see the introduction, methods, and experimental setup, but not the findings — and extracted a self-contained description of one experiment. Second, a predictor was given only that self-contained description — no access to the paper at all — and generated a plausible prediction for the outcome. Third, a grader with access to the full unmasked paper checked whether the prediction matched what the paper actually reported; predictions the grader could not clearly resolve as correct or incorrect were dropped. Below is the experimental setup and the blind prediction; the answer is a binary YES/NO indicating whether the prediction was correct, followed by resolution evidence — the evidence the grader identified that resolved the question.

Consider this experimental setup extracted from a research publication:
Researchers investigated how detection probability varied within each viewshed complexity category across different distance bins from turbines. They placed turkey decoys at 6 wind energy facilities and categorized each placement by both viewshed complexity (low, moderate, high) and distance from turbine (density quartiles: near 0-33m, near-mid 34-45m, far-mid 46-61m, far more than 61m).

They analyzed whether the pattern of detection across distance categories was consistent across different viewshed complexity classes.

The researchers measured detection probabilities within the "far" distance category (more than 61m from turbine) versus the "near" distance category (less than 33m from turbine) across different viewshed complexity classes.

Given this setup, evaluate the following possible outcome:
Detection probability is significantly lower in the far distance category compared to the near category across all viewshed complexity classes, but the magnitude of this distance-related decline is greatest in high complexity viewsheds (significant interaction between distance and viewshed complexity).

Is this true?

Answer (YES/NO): NO